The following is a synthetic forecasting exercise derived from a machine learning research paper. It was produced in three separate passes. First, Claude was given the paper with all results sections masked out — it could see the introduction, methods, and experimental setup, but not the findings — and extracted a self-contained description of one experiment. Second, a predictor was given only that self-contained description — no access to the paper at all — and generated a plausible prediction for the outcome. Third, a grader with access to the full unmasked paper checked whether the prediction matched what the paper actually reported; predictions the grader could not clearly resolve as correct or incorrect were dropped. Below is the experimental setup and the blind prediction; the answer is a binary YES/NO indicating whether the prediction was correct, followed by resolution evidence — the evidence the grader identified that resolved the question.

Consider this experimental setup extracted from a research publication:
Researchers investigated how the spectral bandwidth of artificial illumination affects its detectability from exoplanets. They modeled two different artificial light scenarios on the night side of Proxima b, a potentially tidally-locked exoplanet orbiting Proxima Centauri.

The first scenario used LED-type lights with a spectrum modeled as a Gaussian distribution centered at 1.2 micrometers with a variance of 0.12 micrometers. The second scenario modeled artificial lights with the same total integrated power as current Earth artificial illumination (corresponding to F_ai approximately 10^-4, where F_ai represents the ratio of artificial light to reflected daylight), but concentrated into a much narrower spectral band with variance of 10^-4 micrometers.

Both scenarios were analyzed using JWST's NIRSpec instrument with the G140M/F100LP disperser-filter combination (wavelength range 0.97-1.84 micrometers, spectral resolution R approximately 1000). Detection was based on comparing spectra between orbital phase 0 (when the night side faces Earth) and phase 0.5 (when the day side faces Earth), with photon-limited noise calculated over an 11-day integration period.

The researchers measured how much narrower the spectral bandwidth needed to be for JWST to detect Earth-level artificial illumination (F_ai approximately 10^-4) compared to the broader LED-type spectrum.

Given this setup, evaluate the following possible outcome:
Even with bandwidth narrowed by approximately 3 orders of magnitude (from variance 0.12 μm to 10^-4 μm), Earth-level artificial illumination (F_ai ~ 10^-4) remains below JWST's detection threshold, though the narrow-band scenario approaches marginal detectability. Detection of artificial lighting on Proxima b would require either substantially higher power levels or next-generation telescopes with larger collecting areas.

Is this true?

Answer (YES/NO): NO